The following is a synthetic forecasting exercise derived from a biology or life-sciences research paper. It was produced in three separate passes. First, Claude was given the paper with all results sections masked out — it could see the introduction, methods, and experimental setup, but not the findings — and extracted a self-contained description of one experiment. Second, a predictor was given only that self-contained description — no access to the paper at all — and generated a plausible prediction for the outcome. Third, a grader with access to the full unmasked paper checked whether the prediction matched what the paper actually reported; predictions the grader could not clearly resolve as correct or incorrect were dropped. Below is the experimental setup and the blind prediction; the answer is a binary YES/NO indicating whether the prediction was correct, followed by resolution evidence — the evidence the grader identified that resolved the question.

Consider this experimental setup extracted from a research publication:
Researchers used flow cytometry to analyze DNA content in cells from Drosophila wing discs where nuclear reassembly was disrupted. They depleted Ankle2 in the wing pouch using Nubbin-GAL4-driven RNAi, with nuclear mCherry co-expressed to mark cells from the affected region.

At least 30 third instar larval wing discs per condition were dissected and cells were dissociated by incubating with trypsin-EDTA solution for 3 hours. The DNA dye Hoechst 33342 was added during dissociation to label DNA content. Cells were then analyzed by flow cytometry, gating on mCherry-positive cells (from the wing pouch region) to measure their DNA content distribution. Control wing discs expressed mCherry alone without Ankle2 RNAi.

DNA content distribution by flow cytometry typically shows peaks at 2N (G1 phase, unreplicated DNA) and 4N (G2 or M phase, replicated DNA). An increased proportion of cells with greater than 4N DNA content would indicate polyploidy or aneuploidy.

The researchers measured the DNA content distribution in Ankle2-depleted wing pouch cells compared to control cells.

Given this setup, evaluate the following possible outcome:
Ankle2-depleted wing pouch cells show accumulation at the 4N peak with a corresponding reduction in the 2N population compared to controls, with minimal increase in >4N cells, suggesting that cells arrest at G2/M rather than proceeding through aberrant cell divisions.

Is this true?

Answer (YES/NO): NO